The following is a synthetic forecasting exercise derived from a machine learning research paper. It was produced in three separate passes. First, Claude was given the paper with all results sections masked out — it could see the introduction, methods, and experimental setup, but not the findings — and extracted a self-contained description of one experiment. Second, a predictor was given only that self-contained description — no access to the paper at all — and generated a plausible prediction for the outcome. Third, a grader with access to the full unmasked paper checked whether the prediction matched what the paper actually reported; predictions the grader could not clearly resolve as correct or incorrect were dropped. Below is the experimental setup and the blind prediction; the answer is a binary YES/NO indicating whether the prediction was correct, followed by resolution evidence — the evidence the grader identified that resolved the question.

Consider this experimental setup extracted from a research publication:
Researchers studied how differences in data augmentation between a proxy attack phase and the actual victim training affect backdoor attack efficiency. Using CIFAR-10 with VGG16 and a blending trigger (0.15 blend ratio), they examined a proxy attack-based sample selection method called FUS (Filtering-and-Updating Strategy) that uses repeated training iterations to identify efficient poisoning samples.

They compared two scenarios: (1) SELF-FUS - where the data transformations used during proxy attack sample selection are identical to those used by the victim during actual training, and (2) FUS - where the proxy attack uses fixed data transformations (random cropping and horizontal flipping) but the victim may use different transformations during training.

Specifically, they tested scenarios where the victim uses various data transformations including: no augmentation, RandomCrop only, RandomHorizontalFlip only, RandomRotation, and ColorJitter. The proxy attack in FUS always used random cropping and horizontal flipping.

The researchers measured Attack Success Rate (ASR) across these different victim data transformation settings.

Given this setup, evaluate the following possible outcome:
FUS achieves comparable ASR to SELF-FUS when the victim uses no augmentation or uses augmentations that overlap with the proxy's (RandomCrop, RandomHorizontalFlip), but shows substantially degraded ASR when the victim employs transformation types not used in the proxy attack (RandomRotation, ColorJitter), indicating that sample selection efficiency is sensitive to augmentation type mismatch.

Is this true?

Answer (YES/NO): NO